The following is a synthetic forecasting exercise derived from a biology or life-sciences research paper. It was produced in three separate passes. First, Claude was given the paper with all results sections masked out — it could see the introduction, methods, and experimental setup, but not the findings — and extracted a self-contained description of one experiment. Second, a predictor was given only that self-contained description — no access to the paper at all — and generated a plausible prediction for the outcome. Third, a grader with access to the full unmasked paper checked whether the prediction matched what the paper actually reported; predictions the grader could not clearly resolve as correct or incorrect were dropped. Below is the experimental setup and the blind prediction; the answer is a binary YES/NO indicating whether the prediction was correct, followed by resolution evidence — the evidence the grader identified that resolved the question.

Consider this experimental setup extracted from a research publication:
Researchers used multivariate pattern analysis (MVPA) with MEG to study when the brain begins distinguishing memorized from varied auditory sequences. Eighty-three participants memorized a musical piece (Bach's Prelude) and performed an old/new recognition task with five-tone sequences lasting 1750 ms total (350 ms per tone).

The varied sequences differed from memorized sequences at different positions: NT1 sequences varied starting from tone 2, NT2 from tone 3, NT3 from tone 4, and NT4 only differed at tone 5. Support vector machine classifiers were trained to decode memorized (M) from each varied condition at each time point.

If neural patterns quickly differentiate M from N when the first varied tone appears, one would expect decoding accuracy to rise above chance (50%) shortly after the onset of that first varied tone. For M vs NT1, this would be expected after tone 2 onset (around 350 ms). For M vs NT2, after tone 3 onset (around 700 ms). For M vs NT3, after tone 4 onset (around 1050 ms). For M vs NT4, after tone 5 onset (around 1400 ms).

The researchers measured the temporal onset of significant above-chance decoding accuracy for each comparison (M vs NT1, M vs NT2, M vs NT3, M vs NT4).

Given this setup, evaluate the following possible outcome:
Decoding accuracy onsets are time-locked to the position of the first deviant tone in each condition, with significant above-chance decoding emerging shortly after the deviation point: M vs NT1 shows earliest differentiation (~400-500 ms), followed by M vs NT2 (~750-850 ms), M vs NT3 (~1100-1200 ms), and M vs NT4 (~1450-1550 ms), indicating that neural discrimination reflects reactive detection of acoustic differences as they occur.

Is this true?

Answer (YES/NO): NO